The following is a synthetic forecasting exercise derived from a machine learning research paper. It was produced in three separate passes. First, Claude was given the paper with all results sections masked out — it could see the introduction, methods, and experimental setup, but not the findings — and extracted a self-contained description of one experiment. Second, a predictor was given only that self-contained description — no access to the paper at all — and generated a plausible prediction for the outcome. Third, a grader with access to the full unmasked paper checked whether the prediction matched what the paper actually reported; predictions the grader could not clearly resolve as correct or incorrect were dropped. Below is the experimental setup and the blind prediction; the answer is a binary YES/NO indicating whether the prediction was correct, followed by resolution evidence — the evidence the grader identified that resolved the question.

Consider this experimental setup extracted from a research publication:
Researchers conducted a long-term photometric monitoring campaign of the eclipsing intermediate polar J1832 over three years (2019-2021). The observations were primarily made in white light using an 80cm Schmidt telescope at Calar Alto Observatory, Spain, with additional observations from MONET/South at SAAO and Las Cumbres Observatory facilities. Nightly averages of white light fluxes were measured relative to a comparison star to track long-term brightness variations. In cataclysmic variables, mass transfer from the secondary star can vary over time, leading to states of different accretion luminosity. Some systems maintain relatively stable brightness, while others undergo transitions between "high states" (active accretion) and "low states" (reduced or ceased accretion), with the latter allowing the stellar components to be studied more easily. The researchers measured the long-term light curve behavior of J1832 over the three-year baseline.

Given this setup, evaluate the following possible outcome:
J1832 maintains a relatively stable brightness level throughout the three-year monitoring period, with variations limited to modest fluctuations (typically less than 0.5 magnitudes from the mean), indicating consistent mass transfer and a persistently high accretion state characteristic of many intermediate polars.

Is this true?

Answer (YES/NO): NO